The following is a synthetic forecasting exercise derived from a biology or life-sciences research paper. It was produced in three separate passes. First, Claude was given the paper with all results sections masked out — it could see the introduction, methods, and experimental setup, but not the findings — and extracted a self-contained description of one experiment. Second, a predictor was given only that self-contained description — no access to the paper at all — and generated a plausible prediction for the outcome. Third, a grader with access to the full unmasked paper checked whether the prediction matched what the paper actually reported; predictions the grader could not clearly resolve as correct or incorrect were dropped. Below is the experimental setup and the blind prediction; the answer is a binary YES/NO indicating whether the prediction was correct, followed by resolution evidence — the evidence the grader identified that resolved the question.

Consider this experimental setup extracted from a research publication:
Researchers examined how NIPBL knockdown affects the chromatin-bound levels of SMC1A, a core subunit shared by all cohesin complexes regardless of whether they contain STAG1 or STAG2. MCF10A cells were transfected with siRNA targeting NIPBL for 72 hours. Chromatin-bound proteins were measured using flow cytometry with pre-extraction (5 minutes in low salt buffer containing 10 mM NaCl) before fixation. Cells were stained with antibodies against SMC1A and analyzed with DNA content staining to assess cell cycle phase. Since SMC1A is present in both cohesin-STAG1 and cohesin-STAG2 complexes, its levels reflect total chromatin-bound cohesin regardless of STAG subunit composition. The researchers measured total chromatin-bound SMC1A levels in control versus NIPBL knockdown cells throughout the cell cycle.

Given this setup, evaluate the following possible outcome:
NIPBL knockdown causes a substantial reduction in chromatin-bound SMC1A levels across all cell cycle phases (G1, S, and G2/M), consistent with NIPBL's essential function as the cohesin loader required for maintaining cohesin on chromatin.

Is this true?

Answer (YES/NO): NO